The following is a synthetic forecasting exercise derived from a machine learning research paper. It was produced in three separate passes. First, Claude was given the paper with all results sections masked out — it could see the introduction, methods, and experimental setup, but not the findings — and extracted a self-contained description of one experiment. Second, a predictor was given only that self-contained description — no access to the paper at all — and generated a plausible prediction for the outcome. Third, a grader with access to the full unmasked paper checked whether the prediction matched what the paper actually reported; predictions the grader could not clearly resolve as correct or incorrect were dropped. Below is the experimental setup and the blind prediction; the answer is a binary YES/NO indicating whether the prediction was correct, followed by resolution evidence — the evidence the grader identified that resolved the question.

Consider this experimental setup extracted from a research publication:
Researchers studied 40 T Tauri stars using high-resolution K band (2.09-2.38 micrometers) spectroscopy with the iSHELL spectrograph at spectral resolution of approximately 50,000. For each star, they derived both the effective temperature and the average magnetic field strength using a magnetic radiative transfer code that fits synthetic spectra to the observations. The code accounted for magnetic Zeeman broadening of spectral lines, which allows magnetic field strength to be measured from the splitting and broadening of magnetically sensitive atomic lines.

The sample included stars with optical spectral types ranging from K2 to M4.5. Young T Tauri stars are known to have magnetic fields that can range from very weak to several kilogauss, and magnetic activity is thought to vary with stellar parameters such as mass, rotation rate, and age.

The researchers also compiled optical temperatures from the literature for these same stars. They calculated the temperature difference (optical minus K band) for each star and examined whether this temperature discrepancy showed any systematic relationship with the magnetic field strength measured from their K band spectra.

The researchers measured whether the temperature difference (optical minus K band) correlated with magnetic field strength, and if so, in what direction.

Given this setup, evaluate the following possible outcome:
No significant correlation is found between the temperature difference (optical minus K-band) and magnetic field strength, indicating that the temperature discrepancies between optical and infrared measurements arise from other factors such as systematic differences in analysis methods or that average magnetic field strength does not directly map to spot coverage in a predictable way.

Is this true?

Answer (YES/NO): NO